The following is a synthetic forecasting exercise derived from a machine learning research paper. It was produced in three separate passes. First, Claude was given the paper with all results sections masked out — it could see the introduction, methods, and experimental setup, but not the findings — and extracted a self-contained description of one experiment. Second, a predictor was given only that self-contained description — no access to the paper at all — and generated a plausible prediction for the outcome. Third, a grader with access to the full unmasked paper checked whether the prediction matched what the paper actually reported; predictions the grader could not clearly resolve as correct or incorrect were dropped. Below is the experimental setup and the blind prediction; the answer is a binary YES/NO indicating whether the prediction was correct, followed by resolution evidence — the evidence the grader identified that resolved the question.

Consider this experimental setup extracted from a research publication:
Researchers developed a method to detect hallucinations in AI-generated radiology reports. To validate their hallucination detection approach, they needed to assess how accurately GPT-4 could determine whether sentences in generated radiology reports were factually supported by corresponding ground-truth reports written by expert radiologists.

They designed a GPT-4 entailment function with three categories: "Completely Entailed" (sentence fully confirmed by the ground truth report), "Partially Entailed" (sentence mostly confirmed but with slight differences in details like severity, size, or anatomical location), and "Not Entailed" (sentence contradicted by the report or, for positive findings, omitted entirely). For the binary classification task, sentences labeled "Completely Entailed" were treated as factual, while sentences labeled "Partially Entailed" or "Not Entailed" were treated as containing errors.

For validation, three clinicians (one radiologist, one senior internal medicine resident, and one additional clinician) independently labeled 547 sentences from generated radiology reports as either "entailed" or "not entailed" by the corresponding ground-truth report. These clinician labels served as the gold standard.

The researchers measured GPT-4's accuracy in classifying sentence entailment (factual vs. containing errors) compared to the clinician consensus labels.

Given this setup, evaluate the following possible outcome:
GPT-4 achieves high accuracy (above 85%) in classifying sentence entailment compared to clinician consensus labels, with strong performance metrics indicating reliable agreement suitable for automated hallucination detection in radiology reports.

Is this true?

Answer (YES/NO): NO